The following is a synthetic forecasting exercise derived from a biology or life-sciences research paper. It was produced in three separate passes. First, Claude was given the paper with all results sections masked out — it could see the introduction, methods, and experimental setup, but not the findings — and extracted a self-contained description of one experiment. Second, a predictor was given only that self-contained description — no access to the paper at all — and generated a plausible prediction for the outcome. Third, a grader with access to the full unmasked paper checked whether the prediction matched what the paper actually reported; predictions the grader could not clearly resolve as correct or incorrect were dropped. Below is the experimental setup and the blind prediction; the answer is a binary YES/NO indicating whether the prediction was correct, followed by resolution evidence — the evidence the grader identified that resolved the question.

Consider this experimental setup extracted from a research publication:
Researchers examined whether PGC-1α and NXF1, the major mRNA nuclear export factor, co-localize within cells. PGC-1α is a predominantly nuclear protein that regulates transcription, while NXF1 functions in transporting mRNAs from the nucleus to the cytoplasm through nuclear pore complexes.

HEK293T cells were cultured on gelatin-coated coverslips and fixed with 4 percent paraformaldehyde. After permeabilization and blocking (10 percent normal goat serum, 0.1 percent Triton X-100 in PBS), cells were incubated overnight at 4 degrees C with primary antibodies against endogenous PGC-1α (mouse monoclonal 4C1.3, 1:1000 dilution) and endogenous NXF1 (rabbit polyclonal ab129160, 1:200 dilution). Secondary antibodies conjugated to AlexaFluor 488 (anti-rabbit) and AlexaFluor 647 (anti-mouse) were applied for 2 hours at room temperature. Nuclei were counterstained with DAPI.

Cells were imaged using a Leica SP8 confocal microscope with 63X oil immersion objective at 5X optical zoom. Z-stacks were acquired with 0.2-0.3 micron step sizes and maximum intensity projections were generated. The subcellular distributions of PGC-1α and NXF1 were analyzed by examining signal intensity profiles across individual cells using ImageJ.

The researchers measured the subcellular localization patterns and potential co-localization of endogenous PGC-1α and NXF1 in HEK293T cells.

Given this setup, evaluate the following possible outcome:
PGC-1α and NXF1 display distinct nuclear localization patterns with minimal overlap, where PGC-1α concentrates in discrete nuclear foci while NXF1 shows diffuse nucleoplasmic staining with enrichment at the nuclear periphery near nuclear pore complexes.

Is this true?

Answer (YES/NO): NO